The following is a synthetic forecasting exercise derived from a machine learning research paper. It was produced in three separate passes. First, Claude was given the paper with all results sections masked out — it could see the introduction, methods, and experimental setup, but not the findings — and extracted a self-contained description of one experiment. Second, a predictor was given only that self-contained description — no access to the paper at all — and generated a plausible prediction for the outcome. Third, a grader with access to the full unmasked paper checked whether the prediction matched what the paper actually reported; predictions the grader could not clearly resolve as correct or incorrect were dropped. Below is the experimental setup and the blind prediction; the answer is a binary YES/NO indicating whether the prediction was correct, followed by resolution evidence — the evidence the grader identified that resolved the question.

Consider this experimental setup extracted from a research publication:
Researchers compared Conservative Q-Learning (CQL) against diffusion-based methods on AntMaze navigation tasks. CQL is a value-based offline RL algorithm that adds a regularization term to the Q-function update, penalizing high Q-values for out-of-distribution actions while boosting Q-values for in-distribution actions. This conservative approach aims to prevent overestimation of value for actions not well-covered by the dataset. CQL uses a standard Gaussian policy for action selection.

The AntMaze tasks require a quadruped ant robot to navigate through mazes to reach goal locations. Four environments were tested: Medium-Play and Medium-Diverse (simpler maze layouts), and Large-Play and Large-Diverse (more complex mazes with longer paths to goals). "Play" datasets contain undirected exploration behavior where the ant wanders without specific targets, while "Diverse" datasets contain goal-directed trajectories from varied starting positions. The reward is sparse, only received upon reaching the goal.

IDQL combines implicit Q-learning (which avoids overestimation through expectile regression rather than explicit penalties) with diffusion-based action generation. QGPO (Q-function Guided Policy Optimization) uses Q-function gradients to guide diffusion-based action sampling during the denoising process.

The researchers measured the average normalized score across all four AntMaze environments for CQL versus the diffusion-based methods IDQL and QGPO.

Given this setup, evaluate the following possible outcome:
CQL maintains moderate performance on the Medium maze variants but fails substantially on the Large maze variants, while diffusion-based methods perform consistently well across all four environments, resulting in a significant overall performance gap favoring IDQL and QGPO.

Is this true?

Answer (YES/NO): NO